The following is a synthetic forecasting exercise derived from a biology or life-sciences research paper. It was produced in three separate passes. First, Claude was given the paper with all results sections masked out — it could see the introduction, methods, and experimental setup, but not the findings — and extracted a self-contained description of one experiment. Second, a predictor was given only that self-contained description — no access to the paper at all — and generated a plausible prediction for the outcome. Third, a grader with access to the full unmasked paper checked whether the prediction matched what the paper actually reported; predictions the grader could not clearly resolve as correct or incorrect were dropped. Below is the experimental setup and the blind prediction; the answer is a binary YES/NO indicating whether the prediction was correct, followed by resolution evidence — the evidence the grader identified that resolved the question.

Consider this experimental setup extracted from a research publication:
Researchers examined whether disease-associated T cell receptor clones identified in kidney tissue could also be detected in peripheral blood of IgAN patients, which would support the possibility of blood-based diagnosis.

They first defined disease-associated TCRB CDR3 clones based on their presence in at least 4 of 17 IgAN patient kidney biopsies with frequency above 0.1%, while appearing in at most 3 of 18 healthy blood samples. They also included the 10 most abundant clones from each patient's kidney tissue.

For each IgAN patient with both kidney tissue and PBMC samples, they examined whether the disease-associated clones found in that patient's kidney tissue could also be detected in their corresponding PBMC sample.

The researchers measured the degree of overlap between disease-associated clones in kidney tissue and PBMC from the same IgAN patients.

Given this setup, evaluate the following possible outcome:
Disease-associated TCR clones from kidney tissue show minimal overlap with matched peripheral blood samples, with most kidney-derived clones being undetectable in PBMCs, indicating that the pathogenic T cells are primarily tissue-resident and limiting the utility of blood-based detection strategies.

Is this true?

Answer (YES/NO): NO